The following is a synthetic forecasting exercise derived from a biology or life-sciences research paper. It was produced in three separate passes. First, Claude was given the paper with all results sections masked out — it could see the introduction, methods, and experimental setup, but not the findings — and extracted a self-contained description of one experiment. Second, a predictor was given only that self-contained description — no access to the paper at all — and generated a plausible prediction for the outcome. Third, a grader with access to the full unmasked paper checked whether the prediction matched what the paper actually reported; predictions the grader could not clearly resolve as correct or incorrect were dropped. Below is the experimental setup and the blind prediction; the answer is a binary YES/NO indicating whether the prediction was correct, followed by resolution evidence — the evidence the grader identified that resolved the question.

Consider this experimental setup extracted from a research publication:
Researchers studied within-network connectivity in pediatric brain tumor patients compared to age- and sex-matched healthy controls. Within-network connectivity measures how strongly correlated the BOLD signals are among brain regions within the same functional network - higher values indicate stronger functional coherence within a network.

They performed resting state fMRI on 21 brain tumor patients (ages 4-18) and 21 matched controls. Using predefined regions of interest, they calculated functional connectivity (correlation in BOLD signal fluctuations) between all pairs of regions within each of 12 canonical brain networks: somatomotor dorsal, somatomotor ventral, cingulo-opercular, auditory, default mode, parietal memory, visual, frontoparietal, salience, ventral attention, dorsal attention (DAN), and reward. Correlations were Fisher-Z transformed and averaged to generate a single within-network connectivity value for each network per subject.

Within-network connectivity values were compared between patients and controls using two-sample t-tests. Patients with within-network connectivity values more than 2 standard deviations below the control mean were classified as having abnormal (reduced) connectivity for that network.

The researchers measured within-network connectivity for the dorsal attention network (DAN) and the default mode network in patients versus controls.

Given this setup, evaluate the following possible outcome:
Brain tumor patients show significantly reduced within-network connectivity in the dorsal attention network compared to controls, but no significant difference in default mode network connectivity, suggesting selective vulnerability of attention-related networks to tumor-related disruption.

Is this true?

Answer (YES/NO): NO